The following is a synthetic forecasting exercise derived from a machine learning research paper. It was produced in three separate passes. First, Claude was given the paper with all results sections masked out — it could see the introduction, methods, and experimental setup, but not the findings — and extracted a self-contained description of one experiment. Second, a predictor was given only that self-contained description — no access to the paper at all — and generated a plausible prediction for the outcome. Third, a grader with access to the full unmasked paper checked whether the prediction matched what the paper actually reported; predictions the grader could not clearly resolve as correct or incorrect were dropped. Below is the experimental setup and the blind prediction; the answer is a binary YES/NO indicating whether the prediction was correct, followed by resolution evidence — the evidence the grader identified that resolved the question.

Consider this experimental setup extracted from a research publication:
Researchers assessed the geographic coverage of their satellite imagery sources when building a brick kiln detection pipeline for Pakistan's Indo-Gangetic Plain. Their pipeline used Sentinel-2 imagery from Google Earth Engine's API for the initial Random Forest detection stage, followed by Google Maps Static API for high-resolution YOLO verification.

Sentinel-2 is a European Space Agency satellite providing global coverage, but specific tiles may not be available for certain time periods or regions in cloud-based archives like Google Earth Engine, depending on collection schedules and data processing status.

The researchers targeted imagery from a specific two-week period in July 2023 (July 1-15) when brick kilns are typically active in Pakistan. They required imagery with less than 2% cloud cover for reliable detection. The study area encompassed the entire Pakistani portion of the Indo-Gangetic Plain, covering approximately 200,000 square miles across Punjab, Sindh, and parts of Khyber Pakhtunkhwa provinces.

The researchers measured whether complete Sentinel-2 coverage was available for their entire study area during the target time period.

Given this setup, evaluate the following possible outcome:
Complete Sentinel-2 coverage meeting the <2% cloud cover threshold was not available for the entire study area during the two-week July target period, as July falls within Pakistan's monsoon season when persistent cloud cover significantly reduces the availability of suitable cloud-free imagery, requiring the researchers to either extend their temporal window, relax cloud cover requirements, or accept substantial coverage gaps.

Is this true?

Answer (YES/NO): NO